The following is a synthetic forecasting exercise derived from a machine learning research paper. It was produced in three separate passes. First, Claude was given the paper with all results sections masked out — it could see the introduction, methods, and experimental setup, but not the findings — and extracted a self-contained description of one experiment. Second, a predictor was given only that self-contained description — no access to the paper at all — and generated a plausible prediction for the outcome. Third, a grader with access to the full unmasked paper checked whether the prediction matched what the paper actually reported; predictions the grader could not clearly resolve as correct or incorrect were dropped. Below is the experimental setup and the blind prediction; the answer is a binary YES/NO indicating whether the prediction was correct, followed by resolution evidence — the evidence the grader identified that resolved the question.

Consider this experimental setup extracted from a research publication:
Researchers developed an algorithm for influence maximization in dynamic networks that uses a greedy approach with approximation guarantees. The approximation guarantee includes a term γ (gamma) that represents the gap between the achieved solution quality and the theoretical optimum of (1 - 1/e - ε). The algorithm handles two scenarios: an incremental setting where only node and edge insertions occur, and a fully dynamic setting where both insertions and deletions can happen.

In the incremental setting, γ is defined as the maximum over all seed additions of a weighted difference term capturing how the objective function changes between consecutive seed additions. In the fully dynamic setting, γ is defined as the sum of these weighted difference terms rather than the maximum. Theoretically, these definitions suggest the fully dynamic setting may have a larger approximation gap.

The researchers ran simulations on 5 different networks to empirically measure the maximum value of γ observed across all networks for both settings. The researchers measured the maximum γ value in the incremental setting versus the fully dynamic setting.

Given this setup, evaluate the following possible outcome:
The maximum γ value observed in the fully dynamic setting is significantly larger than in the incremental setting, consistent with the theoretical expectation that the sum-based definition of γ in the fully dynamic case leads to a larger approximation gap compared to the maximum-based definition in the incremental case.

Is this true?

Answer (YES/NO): YES